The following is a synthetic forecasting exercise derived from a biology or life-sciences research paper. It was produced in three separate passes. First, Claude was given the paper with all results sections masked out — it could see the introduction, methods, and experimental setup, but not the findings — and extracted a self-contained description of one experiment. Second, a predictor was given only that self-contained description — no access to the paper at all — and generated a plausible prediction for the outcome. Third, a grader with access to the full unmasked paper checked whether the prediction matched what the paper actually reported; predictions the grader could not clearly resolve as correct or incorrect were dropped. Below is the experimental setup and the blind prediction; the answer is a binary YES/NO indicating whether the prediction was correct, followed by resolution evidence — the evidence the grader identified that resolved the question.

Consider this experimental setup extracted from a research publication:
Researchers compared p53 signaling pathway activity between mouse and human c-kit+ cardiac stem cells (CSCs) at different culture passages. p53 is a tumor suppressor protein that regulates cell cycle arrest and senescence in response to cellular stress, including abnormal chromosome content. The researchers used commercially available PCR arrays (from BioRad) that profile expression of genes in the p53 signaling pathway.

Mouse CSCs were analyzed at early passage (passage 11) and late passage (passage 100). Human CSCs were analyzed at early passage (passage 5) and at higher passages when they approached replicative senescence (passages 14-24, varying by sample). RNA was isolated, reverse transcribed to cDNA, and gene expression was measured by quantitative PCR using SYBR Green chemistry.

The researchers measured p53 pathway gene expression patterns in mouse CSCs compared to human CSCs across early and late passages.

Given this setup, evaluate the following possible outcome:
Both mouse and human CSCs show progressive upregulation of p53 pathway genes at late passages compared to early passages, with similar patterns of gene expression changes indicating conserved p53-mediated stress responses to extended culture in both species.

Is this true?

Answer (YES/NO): NO